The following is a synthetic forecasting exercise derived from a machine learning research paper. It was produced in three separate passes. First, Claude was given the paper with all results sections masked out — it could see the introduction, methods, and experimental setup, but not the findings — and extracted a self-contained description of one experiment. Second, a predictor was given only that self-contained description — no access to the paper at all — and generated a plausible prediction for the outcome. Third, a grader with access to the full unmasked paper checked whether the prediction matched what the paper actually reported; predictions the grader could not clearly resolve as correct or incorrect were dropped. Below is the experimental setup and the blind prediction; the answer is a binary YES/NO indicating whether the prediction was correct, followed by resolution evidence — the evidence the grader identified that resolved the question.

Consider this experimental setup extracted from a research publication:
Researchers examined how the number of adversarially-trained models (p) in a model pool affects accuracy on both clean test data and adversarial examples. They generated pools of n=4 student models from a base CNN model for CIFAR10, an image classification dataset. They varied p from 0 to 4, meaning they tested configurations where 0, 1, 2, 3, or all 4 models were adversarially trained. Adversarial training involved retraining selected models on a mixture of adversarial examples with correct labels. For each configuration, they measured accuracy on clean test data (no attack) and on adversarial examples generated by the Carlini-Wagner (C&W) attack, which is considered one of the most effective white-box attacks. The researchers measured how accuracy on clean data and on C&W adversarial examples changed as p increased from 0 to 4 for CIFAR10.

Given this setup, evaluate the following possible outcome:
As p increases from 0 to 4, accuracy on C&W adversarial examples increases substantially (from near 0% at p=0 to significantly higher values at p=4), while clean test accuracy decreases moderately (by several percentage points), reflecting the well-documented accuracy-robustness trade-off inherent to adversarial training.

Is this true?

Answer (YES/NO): NO